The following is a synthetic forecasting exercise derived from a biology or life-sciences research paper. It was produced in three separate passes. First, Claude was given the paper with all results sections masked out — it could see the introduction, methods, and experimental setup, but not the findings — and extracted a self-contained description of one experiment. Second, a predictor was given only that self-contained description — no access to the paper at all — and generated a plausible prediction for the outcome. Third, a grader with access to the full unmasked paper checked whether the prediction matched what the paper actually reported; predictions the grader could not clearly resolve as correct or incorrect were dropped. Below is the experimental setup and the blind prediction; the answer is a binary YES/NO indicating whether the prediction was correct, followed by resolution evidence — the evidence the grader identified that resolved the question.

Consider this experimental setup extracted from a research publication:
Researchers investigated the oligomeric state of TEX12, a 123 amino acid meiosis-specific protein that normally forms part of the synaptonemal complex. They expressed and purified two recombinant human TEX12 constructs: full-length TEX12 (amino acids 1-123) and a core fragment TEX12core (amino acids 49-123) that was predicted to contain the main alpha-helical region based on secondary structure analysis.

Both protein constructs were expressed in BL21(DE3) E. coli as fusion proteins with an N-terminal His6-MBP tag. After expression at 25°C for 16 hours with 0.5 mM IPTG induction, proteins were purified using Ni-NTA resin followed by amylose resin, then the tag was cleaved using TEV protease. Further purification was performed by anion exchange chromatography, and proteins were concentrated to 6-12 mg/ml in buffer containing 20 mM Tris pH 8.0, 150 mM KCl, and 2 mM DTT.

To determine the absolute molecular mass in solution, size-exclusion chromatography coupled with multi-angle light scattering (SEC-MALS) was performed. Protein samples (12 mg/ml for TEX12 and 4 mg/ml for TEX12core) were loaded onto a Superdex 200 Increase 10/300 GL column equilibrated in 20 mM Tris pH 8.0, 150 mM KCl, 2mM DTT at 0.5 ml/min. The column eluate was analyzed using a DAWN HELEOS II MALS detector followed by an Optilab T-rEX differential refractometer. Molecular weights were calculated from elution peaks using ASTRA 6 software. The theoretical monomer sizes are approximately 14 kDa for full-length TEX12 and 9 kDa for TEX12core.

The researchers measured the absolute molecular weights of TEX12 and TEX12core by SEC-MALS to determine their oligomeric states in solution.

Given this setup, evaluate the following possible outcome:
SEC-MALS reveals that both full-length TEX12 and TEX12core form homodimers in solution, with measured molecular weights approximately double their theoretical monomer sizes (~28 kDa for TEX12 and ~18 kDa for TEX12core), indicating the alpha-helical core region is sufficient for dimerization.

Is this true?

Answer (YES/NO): YES